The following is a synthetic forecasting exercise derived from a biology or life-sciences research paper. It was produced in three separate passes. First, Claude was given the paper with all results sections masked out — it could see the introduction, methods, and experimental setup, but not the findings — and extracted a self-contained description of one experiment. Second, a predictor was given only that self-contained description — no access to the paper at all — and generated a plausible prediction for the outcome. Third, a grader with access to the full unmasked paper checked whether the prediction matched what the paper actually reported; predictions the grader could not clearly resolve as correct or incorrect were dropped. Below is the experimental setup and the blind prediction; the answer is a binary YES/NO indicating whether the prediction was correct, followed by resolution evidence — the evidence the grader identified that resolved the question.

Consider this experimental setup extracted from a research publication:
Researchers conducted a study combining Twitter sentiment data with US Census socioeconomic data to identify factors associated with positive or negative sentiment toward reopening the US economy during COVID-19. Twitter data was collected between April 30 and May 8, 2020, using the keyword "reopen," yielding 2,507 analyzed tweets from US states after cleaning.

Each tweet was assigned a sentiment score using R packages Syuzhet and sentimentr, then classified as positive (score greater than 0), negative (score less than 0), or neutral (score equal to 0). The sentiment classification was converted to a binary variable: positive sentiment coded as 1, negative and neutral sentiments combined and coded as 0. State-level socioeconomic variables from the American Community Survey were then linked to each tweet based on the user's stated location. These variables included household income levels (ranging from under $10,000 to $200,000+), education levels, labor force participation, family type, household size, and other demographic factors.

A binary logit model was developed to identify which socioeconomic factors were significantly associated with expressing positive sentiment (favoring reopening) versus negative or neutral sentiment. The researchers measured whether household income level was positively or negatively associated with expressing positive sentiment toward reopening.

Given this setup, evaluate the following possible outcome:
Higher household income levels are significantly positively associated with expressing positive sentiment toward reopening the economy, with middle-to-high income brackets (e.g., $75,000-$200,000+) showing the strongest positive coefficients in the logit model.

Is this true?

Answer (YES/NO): NO